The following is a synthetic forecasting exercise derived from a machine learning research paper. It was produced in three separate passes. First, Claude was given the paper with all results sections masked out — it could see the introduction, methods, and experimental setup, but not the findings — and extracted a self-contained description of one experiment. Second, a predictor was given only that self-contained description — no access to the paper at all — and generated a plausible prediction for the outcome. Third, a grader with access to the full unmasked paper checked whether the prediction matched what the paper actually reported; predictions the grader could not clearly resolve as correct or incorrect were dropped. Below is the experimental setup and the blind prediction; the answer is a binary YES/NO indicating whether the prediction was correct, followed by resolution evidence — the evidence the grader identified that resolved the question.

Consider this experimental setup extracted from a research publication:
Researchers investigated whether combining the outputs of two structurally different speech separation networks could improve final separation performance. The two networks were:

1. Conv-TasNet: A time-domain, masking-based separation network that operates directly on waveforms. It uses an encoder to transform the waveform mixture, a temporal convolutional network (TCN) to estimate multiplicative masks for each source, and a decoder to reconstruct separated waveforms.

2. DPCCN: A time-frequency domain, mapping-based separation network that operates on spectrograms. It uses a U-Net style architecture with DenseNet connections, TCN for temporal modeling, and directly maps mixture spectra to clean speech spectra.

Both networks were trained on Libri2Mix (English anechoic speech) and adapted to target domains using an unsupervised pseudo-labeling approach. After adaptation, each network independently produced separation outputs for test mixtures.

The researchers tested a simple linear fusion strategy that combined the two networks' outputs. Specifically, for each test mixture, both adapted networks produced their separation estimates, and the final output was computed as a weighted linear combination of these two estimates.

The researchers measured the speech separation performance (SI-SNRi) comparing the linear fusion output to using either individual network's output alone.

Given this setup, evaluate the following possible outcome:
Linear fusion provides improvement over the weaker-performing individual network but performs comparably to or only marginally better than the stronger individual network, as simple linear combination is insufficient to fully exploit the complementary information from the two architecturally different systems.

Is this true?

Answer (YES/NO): YES